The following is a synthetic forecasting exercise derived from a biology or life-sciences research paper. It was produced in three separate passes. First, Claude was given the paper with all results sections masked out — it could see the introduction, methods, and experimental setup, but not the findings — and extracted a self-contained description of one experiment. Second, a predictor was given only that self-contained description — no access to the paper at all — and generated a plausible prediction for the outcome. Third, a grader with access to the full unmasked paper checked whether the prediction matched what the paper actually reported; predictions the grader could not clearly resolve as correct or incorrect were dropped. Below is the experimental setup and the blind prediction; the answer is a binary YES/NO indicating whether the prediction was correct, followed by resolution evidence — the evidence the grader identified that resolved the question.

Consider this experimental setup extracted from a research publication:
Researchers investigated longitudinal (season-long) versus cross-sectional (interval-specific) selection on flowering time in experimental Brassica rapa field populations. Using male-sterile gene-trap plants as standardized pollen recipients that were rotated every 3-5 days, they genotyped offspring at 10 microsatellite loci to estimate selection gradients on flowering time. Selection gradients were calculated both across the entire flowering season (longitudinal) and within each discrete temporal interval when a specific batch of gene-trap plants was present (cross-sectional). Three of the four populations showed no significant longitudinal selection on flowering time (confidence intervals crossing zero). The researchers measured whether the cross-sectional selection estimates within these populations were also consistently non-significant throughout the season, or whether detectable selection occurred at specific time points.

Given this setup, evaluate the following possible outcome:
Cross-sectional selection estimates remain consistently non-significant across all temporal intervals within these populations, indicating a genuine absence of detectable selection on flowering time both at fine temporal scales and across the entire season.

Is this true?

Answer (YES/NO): NO